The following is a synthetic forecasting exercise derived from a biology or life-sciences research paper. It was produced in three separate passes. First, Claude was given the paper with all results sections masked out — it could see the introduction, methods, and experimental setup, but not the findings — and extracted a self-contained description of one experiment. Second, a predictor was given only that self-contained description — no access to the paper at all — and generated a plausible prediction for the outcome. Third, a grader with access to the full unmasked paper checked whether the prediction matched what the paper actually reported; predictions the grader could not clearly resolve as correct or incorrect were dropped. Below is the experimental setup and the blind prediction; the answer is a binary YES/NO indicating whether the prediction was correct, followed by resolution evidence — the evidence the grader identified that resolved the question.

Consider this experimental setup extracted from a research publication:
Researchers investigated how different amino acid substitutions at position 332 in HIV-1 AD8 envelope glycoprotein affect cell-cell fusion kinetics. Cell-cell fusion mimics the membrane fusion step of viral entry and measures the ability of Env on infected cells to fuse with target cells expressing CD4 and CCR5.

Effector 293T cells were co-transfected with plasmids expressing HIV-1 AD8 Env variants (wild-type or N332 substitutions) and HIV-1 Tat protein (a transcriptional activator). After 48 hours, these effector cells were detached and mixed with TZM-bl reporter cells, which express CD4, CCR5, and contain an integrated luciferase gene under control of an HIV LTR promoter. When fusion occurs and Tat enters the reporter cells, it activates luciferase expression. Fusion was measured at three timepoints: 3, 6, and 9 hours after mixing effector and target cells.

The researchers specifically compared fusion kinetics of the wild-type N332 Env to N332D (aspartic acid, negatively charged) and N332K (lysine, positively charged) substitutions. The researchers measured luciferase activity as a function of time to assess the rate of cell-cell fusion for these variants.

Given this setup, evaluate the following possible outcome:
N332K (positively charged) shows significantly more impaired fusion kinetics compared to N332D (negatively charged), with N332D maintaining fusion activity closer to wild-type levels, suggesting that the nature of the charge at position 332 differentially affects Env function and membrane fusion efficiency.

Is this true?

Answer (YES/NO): NO